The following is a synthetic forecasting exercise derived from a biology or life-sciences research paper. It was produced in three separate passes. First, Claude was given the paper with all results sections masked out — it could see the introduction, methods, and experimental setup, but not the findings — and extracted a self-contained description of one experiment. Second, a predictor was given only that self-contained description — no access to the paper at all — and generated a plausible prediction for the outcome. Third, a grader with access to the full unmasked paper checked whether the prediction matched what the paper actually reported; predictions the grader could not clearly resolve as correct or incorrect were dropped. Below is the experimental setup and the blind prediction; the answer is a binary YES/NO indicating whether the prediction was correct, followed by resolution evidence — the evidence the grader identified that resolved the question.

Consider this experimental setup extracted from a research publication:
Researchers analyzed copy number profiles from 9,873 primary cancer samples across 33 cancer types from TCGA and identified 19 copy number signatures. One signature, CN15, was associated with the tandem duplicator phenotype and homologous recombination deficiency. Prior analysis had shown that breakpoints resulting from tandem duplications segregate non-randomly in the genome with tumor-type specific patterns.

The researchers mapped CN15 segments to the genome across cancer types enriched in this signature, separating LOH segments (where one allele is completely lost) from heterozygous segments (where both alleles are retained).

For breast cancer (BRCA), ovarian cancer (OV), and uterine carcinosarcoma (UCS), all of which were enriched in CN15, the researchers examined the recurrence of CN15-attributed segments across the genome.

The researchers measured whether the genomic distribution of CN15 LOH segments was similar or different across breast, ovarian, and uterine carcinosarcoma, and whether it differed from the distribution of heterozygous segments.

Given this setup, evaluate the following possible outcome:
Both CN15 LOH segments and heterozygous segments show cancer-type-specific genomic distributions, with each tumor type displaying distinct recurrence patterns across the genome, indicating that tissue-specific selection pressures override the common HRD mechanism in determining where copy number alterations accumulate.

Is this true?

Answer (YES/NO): NO